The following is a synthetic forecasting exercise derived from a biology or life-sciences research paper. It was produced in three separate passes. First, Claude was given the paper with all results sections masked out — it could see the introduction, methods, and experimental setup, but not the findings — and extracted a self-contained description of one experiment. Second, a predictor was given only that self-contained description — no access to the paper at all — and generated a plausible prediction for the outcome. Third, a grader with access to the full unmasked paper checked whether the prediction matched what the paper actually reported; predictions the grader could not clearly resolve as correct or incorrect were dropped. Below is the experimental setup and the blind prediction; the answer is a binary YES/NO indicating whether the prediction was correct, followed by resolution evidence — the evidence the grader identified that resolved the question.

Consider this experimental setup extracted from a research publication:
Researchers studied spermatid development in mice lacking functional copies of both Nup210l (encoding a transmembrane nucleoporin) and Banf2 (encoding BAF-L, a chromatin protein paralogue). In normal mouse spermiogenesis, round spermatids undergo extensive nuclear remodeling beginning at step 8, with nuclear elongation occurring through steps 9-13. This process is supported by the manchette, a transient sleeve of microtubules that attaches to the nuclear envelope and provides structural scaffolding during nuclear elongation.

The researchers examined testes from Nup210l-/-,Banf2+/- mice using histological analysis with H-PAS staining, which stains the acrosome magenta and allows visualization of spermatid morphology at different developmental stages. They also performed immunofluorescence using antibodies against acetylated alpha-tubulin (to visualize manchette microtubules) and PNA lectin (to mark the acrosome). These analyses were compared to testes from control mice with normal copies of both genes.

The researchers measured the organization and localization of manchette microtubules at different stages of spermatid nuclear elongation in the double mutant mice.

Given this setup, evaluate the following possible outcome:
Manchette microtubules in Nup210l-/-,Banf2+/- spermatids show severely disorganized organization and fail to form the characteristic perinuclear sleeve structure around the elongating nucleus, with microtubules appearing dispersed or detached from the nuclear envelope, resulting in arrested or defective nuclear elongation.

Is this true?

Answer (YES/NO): NO